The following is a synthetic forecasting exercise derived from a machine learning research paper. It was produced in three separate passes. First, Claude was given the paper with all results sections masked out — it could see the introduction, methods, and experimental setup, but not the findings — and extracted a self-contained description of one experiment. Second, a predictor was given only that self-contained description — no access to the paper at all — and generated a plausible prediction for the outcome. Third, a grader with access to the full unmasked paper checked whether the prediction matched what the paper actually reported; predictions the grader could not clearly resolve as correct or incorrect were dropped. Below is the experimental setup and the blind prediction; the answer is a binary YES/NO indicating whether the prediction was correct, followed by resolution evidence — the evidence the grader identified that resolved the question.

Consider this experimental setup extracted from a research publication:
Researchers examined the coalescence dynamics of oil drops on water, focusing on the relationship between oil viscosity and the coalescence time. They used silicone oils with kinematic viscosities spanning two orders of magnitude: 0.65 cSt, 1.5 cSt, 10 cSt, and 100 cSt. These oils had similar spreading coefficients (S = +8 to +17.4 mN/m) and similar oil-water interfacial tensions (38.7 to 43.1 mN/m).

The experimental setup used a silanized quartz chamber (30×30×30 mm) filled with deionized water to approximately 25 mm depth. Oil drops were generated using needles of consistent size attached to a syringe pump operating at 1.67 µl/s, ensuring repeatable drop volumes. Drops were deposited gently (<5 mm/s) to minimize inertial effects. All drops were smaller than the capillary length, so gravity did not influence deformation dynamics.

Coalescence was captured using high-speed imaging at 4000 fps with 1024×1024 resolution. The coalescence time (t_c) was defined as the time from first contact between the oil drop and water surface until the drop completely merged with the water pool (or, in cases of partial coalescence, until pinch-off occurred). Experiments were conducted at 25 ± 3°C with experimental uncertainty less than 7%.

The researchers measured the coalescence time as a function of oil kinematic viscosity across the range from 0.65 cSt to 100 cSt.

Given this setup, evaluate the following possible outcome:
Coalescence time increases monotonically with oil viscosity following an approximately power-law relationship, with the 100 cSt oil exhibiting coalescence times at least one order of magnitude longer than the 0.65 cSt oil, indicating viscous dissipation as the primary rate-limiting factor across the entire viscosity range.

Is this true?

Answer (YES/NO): NO